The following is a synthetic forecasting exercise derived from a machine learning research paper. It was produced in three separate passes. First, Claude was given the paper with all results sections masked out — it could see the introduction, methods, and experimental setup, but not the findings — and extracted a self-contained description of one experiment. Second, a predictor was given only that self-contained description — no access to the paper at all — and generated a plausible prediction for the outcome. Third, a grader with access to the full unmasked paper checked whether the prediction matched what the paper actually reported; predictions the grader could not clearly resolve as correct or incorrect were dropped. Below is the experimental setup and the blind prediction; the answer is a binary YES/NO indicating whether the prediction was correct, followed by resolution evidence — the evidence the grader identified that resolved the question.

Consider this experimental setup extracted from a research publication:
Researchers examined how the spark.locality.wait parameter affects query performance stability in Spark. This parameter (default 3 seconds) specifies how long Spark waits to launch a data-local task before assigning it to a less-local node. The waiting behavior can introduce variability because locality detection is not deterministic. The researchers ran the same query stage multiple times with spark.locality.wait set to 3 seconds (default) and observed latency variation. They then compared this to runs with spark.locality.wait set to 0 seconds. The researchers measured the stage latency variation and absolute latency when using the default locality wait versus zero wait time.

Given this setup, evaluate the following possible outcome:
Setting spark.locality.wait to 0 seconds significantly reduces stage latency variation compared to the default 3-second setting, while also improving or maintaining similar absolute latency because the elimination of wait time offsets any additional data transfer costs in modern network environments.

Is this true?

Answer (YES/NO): YES